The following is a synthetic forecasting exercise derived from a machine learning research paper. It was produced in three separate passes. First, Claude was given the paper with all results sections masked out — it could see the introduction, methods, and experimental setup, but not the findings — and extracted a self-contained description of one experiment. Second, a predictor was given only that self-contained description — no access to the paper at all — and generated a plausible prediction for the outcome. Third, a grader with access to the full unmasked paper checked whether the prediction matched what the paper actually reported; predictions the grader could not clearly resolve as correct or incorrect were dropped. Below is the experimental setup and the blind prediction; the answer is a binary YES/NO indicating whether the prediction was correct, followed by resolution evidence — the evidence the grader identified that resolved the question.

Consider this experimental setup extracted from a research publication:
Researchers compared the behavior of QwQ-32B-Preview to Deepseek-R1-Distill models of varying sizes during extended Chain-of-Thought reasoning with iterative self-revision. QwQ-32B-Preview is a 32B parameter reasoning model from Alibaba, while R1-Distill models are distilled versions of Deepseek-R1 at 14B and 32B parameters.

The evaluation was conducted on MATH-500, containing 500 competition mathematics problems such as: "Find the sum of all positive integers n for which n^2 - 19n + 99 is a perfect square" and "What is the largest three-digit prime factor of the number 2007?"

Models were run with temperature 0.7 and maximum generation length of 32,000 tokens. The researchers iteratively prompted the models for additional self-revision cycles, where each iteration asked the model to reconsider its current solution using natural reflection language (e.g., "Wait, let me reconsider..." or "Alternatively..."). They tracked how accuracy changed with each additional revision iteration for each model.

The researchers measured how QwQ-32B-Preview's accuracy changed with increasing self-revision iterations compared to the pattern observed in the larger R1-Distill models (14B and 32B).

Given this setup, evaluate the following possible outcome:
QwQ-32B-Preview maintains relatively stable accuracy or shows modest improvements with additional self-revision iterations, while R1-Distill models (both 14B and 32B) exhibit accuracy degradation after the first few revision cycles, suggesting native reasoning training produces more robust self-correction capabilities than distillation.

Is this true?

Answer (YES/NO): NO